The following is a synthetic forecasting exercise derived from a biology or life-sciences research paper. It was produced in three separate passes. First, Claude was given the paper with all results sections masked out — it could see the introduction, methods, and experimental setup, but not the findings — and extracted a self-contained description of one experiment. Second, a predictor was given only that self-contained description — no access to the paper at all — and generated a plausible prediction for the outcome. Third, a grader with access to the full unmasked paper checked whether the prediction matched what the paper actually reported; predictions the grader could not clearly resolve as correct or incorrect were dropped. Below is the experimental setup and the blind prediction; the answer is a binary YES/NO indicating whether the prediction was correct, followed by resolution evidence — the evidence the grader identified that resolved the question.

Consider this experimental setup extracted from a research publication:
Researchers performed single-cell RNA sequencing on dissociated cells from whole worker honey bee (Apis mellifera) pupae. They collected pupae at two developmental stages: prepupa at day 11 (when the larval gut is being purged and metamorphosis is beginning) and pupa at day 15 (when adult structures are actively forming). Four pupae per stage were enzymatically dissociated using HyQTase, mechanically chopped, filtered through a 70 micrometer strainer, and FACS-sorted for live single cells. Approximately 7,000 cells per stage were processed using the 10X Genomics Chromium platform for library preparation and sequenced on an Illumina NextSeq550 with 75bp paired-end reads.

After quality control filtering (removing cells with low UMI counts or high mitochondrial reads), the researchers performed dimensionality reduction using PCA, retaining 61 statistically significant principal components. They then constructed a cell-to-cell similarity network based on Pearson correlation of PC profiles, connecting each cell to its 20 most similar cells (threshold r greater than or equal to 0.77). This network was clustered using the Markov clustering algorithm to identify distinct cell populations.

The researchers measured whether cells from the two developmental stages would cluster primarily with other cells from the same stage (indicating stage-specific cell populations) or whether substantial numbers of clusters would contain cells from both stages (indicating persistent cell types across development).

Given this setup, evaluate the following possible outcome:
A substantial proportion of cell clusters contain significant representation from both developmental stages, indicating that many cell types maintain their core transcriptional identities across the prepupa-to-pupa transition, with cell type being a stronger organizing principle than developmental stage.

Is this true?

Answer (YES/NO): NO